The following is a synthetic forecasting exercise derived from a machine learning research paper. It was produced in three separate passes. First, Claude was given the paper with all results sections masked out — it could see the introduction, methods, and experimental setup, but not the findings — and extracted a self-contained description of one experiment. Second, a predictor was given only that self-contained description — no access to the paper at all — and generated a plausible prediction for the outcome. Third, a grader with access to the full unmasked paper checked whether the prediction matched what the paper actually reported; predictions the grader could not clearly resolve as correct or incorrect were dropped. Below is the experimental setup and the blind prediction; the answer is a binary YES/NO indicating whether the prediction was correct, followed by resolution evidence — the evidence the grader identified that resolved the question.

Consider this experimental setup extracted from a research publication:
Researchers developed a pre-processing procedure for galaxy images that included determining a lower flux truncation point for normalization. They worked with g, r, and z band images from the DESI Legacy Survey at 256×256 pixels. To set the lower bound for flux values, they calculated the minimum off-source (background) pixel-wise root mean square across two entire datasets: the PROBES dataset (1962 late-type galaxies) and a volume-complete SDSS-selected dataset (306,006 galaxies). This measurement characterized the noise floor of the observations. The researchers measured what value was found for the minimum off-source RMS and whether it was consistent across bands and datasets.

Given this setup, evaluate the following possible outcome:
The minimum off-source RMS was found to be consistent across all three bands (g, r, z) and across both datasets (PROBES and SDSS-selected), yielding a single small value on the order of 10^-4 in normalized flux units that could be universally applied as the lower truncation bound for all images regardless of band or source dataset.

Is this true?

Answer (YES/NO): NO